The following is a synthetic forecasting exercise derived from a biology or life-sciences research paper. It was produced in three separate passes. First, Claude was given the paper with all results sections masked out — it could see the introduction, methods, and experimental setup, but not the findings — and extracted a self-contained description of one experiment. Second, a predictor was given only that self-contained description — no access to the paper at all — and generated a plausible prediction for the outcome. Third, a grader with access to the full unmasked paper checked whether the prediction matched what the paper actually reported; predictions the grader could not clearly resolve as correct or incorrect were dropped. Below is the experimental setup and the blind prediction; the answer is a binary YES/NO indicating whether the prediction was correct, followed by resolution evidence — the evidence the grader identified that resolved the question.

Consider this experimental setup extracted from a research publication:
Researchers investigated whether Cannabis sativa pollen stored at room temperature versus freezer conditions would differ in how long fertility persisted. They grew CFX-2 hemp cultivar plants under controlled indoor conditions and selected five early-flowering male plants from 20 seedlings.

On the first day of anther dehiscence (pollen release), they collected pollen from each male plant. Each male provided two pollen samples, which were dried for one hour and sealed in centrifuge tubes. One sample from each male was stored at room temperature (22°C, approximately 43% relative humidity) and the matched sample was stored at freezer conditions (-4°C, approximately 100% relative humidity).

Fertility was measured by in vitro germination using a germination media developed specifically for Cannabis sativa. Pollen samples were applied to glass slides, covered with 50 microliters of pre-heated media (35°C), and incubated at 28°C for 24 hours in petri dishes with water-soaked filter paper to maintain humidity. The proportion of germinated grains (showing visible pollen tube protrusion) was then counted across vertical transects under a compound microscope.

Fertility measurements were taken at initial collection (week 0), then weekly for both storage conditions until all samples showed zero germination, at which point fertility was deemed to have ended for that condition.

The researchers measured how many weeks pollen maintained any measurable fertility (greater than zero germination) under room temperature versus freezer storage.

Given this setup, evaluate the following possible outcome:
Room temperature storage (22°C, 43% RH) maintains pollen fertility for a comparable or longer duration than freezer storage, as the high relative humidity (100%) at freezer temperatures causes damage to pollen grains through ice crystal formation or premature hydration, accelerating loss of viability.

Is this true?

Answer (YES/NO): NO